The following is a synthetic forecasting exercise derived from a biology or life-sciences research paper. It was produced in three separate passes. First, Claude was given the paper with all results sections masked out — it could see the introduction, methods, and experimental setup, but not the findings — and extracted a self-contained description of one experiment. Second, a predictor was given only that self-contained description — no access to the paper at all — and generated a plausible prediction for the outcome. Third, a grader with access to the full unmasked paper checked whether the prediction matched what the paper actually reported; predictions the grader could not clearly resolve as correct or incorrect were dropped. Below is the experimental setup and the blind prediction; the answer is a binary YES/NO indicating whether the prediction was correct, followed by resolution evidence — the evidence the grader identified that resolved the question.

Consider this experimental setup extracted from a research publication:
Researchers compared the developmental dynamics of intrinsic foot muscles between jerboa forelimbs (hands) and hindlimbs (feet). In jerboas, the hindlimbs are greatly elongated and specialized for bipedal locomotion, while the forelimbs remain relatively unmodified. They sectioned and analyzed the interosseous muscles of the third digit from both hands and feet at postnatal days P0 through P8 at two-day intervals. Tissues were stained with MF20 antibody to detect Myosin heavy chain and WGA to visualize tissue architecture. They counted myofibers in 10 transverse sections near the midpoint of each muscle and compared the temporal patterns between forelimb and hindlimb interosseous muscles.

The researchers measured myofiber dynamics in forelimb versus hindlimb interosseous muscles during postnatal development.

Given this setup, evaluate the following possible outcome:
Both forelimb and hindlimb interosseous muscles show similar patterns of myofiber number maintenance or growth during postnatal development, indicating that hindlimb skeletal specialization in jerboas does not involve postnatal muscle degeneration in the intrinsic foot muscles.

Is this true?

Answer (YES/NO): NO